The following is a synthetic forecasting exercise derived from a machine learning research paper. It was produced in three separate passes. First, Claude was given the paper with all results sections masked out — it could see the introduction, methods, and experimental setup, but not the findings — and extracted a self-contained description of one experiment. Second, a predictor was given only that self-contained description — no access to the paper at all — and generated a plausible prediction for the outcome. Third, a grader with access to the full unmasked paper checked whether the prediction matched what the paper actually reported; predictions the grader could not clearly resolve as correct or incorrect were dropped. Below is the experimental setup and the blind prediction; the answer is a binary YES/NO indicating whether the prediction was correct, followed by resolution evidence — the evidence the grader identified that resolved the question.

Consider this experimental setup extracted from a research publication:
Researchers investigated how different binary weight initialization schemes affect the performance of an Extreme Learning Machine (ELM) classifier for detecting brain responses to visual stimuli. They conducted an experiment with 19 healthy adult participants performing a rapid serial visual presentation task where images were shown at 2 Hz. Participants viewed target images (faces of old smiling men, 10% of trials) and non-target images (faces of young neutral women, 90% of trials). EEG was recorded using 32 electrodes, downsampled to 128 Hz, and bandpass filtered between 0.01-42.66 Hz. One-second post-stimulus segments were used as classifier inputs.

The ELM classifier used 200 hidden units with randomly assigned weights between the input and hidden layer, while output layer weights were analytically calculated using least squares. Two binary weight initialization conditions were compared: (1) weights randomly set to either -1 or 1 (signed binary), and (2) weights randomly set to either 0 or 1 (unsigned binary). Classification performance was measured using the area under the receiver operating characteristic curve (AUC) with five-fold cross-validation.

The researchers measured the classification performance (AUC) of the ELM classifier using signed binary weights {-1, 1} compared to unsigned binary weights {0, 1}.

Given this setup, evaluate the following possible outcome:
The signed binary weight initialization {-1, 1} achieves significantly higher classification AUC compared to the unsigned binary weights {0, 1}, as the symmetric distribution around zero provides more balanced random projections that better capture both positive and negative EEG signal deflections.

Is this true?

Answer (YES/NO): YES